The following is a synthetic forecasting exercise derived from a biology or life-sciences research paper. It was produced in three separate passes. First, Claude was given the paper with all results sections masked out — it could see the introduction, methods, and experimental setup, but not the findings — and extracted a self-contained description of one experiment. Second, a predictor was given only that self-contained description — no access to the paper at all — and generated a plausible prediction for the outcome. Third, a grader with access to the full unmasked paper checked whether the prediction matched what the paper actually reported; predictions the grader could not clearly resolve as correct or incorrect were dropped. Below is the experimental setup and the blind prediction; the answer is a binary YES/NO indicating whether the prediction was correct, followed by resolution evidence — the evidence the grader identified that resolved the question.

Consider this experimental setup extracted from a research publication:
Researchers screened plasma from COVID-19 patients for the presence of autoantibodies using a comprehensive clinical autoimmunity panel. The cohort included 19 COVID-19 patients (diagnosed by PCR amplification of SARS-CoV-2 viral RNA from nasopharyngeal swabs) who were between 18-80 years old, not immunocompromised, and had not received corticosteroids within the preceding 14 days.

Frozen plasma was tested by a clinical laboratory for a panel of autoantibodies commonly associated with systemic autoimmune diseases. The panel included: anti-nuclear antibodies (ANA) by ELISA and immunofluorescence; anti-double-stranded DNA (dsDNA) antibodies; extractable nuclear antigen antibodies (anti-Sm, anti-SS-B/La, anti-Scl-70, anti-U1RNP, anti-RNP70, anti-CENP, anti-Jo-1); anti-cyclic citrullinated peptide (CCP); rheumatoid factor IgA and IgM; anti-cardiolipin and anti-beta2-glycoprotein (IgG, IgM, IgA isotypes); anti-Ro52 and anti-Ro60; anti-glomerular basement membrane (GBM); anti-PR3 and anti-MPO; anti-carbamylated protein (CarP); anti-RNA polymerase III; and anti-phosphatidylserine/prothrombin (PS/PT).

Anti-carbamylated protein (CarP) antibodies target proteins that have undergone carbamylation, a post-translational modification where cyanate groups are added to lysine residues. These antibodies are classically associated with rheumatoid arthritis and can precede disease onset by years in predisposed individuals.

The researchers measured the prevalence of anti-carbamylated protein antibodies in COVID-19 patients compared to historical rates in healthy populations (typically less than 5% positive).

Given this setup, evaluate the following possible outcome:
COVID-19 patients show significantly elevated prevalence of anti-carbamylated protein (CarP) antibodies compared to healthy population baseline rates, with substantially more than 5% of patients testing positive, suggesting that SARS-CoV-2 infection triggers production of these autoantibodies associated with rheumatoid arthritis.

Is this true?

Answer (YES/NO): YES